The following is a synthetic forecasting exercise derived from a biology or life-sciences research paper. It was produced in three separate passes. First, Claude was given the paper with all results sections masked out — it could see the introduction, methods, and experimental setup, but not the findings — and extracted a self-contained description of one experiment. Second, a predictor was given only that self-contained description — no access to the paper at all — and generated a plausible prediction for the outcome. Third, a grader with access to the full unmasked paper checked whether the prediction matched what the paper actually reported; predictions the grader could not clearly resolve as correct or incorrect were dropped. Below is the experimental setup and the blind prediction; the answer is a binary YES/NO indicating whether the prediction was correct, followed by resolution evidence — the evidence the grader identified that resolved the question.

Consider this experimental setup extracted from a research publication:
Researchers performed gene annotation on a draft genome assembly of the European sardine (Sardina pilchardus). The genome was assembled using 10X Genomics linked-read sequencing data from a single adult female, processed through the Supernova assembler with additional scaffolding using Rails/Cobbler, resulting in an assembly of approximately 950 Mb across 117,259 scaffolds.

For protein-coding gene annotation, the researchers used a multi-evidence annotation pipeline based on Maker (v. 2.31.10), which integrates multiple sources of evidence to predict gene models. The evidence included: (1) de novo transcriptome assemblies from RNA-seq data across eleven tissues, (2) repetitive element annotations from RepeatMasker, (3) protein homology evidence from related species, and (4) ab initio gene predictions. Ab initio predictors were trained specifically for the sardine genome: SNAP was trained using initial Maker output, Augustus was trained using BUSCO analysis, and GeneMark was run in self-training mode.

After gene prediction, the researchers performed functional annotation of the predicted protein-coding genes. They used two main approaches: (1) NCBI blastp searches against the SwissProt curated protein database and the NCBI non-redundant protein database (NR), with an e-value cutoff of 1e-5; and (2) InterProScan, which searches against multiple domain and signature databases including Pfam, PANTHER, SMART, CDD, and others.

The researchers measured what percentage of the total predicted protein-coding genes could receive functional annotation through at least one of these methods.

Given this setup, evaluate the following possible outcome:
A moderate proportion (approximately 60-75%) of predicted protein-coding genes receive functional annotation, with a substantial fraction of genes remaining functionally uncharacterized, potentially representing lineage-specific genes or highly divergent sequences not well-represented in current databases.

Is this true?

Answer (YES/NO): YES